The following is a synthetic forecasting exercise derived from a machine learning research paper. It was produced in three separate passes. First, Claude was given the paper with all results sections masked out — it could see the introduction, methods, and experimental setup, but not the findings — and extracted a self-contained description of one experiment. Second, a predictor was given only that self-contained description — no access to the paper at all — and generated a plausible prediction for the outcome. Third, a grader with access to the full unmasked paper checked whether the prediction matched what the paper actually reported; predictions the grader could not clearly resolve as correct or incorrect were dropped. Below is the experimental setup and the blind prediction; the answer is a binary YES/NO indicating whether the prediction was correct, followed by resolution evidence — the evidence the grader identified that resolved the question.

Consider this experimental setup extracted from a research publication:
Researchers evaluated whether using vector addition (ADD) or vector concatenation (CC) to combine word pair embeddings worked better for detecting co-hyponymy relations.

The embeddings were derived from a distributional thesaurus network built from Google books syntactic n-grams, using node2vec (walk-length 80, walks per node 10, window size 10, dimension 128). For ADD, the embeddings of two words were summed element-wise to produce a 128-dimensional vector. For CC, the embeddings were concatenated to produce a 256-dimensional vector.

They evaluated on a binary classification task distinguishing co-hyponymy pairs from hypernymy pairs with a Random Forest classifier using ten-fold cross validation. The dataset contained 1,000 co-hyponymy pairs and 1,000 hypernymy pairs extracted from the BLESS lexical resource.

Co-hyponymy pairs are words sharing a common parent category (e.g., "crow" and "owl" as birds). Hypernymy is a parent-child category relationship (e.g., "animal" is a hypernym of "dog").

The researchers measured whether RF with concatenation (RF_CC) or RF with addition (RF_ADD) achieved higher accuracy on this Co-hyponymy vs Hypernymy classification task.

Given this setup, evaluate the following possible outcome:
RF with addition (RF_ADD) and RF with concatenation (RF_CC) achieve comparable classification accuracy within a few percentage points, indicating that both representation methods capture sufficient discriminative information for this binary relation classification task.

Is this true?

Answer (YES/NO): YES